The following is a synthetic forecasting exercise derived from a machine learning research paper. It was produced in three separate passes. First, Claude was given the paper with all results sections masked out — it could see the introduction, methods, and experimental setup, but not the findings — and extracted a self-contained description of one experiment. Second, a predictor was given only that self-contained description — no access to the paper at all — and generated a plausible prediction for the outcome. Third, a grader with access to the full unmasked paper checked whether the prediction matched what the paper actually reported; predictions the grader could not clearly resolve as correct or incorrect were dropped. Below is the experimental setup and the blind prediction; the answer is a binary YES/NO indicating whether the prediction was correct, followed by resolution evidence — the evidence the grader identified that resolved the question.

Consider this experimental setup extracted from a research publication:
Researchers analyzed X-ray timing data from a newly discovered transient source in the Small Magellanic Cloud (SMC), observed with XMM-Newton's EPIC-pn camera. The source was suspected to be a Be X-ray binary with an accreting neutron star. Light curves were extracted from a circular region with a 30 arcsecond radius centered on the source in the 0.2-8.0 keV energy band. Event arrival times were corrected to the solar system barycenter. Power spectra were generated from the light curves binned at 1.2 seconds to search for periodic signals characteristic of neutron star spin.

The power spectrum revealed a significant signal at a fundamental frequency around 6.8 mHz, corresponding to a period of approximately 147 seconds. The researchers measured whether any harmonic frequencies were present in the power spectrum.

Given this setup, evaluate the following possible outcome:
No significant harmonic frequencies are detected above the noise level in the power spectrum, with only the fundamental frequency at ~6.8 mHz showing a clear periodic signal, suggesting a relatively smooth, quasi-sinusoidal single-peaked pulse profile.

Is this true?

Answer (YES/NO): NO